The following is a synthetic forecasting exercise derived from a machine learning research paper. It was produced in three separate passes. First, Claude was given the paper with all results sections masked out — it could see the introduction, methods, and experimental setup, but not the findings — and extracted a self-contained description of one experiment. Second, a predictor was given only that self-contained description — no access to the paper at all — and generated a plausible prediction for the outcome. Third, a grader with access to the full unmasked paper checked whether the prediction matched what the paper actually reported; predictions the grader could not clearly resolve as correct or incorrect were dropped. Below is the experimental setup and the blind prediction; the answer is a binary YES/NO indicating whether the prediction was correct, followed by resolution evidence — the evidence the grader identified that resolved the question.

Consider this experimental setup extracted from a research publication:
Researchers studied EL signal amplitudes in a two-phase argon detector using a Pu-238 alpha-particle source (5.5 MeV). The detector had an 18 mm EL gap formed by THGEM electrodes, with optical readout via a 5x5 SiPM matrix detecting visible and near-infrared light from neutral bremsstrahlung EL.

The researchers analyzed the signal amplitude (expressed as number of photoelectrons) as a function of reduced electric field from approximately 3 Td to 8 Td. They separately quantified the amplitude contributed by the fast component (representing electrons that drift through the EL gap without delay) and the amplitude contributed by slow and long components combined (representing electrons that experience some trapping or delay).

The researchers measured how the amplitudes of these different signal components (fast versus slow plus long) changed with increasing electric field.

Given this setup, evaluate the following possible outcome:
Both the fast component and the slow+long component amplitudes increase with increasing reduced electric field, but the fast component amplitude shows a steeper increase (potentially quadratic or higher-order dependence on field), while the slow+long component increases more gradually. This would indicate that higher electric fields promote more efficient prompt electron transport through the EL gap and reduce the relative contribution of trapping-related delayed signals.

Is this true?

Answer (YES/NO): NO